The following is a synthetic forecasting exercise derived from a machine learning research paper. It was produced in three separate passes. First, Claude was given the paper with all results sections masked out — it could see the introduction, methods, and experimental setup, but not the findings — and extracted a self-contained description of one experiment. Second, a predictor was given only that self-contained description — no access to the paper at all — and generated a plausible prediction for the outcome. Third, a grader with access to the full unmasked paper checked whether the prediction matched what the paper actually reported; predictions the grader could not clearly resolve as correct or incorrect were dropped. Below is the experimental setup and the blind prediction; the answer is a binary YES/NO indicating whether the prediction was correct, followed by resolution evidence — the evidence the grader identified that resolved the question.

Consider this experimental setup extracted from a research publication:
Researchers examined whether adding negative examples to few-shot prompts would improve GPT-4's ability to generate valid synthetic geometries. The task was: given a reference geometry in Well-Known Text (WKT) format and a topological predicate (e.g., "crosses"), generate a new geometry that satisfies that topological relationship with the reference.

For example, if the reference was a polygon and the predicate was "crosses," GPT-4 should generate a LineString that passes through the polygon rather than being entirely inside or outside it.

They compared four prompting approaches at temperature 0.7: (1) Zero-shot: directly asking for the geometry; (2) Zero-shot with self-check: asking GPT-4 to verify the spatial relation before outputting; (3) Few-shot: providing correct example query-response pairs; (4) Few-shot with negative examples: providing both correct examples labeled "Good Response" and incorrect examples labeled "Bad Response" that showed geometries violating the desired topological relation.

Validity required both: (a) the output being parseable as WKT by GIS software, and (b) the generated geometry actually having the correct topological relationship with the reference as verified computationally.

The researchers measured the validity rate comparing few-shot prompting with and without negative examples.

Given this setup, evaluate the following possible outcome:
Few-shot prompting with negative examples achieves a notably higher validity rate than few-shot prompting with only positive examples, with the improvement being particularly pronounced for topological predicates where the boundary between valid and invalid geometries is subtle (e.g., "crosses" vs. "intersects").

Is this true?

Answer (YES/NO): NO